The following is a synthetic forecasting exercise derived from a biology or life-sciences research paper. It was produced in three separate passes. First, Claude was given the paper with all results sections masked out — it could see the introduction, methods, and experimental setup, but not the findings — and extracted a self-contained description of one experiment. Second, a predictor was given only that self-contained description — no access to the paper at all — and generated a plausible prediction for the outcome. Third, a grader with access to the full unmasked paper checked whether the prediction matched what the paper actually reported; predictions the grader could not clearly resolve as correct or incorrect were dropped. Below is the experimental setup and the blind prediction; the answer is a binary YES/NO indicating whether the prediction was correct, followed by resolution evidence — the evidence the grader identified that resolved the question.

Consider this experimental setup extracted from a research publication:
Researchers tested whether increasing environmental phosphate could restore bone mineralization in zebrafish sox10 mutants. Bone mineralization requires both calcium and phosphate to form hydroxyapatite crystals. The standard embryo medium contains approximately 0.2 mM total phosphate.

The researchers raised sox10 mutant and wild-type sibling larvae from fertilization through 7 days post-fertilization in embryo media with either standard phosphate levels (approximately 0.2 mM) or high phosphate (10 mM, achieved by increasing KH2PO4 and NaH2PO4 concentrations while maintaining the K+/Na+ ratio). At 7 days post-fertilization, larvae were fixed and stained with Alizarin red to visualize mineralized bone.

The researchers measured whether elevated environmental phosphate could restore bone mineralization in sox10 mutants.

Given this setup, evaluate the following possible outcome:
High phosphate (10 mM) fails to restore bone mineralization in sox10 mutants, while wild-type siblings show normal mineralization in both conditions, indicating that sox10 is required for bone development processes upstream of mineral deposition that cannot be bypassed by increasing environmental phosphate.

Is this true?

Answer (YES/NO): YES